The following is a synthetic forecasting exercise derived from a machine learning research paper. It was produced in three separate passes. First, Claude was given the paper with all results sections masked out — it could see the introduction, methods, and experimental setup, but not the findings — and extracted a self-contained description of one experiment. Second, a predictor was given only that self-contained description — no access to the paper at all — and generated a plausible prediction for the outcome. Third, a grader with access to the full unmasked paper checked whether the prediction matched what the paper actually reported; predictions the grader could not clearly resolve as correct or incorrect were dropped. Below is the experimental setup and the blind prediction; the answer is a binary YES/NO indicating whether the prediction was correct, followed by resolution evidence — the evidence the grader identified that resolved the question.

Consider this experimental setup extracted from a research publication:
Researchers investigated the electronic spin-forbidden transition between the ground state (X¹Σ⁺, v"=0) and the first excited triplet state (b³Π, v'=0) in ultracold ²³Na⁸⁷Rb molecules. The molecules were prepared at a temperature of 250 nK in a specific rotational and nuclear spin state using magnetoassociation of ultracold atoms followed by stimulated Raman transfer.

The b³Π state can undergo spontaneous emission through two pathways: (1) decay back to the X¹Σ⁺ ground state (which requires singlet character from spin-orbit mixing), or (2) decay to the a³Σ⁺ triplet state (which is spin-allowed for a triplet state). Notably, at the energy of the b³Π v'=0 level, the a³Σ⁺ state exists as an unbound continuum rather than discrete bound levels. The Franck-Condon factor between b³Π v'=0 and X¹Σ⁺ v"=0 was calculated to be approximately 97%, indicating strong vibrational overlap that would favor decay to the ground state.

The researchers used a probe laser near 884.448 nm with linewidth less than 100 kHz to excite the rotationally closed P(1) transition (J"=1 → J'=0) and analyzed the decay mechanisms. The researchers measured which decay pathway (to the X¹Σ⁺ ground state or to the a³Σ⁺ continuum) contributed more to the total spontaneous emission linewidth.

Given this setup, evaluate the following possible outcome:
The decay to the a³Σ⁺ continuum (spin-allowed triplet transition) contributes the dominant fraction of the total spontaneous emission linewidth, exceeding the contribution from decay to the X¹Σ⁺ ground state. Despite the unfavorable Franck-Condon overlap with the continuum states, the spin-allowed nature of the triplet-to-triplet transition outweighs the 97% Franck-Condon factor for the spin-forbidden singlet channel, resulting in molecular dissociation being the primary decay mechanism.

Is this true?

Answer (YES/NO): YES